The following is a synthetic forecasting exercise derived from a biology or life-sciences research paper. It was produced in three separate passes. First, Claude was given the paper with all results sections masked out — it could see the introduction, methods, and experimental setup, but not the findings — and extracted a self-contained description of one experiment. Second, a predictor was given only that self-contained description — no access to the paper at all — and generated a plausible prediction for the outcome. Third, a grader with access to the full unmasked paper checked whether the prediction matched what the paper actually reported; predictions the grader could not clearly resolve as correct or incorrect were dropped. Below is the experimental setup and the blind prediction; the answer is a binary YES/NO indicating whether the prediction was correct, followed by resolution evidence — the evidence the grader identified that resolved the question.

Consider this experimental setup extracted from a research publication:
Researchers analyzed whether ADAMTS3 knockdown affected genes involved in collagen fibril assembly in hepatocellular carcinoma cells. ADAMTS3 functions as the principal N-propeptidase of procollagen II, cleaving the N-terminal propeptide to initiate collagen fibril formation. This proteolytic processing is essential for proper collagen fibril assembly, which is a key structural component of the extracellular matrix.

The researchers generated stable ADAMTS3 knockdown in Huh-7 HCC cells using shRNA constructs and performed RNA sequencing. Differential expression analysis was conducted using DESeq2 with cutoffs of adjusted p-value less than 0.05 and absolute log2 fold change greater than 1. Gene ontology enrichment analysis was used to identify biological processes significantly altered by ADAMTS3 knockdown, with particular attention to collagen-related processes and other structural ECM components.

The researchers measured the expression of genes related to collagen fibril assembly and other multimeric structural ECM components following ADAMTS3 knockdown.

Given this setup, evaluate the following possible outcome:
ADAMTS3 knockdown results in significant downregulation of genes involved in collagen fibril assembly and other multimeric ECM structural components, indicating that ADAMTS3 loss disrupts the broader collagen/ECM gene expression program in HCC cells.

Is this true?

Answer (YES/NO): YES